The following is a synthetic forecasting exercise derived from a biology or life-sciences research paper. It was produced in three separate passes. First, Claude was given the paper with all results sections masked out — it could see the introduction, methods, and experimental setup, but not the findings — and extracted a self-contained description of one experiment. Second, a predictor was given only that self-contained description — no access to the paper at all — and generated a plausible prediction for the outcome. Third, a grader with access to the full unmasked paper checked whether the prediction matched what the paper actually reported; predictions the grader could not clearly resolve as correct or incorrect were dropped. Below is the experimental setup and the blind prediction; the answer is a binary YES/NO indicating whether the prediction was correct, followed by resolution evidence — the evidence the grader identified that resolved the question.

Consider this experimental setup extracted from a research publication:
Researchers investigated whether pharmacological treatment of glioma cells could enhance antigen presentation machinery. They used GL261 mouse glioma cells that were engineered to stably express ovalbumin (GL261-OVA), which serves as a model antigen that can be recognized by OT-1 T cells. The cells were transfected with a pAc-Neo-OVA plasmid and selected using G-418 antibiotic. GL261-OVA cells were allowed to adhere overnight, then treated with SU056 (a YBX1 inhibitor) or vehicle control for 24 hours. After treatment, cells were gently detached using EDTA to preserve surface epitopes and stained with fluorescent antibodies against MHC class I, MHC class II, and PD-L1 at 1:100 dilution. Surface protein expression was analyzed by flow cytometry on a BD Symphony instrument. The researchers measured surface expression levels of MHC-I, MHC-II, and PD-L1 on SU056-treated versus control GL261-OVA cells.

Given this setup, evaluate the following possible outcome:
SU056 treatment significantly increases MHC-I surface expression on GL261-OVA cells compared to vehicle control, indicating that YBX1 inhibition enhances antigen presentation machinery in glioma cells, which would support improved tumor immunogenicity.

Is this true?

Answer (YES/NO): YES